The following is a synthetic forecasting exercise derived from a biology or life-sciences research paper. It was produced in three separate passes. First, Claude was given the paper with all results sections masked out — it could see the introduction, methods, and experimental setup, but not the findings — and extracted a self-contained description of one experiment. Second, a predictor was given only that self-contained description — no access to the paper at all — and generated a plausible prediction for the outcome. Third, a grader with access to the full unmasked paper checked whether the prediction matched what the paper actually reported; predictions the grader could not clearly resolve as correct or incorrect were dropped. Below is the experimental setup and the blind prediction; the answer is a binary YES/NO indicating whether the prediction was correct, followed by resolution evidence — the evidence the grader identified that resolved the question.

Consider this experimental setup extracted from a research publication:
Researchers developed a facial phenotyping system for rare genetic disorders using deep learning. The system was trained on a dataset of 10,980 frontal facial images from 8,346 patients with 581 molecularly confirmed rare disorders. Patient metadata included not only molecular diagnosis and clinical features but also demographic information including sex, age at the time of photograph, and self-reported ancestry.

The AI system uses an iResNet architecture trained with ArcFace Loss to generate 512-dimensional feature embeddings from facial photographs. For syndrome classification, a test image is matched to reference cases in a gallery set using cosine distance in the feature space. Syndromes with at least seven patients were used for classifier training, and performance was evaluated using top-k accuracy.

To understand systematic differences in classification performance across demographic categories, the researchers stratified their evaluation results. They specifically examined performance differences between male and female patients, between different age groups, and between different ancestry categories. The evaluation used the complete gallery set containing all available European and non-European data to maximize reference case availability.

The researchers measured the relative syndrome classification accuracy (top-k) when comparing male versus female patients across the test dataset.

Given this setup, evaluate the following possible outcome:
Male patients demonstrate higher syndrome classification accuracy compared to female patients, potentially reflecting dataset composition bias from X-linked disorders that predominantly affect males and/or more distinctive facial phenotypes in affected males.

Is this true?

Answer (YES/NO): NO